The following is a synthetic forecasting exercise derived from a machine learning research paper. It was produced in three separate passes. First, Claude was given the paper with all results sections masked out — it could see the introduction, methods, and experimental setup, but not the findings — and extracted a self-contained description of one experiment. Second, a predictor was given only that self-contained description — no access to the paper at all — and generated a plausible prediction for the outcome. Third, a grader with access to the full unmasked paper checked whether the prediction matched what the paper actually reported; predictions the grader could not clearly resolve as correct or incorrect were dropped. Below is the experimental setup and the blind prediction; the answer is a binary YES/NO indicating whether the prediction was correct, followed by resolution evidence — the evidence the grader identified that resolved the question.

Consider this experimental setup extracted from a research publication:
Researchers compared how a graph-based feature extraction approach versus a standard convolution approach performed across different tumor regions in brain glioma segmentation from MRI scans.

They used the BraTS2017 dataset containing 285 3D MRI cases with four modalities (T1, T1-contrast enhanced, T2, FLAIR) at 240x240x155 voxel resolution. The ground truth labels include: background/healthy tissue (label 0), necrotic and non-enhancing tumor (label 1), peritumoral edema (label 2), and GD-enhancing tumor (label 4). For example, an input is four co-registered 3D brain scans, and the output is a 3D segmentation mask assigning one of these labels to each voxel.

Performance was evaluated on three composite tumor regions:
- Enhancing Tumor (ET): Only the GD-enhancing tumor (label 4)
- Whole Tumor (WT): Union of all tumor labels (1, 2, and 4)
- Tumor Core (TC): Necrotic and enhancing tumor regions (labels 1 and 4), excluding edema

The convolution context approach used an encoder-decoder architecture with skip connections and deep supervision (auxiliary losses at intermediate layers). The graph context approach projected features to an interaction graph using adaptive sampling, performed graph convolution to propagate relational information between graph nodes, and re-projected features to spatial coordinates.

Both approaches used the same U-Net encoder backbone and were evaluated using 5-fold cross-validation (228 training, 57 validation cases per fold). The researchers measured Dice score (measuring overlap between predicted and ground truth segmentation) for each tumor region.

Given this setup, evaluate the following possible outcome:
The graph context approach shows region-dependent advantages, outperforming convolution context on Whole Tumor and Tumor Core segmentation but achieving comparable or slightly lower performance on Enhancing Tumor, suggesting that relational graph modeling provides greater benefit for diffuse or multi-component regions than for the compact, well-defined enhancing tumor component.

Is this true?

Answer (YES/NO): NO